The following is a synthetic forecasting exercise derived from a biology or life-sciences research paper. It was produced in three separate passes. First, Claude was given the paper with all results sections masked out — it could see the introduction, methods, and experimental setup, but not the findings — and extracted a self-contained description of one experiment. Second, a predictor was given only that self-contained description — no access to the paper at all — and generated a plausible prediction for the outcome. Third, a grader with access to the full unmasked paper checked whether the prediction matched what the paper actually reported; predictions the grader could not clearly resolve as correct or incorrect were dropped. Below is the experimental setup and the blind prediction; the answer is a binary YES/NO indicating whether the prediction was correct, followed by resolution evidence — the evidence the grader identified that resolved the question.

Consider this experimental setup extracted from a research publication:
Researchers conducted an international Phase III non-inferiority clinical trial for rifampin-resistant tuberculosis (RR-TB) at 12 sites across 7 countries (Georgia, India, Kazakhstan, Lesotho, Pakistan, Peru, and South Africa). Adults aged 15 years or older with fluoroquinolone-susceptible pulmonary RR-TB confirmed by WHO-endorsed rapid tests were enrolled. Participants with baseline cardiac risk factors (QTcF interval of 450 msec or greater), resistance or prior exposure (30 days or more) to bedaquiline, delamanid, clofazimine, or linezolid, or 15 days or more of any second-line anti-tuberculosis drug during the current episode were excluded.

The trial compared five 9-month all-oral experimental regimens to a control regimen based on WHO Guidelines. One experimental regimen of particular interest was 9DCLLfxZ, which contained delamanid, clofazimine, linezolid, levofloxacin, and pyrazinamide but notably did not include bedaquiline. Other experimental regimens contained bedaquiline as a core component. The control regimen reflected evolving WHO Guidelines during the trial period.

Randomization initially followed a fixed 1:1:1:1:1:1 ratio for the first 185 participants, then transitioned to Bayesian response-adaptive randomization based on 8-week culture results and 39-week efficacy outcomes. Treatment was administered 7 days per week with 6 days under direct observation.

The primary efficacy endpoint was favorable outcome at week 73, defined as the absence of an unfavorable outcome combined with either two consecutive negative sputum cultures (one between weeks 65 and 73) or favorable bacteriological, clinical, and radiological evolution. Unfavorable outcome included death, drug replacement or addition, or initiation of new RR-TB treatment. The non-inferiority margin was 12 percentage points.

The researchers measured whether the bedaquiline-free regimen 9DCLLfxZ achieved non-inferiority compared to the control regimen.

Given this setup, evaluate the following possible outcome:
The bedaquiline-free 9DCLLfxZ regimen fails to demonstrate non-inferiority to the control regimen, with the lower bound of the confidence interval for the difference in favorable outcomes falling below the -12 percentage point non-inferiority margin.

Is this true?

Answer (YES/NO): YES